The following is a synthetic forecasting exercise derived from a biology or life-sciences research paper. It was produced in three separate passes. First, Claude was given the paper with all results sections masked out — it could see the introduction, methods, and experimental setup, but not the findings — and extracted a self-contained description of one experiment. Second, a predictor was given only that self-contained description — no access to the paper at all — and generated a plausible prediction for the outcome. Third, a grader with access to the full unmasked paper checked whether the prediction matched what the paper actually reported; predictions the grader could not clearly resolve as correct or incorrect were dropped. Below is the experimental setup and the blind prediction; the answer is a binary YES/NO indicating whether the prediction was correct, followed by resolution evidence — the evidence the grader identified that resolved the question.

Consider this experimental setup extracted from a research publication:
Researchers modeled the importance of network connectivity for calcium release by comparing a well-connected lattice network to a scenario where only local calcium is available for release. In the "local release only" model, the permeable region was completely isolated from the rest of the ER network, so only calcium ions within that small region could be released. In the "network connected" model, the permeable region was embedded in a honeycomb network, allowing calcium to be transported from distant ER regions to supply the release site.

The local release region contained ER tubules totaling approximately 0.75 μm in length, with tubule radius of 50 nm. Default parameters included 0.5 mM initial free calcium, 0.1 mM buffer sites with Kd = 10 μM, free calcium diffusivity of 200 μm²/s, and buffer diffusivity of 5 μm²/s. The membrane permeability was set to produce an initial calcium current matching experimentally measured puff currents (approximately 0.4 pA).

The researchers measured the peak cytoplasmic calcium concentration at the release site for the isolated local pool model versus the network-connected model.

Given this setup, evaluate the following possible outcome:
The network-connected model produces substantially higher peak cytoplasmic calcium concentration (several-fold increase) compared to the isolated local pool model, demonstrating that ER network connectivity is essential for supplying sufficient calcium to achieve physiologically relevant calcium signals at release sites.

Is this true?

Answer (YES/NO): YES